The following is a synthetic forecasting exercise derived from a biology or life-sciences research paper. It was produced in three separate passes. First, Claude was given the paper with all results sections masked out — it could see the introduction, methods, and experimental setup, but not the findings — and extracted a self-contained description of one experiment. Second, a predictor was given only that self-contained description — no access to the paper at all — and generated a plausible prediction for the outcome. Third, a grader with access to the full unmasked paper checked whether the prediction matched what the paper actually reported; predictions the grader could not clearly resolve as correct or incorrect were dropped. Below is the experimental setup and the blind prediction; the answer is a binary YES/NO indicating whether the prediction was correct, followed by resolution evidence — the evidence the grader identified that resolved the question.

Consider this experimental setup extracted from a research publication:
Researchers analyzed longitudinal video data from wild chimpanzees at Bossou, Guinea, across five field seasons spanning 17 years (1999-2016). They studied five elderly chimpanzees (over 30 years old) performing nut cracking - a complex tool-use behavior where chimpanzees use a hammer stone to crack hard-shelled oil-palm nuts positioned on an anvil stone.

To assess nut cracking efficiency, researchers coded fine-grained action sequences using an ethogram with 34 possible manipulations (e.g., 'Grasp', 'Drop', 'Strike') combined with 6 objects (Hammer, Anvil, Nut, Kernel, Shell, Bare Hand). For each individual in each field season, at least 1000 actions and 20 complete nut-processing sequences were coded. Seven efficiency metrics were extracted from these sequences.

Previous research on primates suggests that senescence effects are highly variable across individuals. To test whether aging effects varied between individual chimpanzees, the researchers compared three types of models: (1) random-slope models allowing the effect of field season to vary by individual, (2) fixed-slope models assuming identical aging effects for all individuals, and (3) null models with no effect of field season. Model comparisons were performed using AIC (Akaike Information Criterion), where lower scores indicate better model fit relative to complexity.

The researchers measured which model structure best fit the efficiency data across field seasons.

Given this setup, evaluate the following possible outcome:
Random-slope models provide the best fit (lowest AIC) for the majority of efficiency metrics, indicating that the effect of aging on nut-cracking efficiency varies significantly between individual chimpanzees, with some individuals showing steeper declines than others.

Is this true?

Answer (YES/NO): NO